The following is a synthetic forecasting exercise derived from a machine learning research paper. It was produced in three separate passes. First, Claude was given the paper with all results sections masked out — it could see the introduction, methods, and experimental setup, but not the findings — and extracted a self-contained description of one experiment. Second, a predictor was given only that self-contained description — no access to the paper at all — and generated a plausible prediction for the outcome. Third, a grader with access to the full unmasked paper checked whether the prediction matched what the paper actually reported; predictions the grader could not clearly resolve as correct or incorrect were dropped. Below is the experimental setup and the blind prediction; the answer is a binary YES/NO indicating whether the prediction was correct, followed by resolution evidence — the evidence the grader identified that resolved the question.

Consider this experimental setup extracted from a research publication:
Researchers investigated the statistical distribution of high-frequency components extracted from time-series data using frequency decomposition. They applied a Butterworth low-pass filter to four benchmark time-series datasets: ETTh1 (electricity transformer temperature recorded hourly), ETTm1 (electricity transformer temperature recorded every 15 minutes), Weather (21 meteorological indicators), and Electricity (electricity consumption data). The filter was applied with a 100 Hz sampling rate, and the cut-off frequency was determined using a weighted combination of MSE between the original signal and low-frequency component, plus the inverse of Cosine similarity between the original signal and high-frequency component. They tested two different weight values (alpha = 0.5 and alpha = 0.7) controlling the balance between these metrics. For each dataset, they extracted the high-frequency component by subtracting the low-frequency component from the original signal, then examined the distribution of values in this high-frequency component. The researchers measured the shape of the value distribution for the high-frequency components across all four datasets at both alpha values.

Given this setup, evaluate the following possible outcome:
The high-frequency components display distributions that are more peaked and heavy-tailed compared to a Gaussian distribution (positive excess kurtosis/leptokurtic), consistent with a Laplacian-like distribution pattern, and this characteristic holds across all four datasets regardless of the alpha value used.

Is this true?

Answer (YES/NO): NO